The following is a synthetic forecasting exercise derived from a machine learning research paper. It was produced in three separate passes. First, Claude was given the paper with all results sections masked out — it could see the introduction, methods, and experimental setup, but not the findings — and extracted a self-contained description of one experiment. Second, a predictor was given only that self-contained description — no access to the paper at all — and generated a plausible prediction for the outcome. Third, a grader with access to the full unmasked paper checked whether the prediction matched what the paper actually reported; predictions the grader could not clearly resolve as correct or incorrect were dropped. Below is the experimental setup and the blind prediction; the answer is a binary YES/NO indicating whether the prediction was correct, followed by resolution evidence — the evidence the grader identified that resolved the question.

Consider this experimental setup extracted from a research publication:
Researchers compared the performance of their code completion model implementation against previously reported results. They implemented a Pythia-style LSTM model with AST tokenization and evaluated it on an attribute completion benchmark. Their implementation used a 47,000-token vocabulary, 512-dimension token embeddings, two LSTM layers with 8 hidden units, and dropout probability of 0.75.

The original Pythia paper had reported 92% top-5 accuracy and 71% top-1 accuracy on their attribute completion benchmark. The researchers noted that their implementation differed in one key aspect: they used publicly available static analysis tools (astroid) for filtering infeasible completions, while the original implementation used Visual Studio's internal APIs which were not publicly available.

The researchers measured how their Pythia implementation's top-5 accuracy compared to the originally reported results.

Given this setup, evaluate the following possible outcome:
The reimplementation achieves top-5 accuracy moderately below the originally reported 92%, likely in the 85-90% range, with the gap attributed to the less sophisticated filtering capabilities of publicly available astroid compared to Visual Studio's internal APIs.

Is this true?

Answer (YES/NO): YES